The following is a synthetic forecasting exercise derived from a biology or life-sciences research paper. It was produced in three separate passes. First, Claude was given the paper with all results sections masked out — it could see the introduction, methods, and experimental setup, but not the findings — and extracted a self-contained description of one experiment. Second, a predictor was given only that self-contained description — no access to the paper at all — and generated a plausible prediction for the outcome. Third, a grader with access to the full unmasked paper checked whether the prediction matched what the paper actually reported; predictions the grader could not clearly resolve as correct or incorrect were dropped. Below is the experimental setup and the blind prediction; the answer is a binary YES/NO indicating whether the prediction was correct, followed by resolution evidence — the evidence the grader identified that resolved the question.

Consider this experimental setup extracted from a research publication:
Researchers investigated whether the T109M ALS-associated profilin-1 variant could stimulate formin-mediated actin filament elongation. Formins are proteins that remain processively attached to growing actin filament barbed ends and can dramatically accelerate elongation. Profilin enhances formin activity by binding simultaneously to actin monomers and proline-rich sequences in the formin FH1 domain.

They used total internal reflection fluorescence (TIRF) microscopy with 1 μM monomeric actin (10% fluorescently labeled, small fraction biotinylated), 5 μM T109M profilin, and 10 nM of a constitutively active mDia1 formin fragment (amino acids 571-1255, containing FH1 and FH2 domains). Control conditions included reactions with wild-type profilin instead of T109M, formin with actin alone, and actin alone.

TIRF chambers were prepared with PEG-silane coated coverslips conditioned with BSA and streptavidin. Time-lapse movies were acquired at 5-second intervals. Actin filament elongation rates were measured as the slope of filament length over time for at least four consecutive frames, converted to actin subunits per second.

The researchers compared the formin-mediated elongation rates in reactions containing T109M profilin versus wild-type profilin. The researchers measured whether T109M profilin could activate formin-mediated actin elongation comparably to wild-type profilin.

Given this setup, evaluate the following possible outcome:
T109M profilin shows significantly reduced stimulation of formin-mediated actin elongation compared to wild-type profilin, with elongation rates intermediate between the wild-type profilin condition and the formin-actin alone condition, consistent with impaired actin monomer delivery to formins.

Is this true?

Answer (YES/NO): NO